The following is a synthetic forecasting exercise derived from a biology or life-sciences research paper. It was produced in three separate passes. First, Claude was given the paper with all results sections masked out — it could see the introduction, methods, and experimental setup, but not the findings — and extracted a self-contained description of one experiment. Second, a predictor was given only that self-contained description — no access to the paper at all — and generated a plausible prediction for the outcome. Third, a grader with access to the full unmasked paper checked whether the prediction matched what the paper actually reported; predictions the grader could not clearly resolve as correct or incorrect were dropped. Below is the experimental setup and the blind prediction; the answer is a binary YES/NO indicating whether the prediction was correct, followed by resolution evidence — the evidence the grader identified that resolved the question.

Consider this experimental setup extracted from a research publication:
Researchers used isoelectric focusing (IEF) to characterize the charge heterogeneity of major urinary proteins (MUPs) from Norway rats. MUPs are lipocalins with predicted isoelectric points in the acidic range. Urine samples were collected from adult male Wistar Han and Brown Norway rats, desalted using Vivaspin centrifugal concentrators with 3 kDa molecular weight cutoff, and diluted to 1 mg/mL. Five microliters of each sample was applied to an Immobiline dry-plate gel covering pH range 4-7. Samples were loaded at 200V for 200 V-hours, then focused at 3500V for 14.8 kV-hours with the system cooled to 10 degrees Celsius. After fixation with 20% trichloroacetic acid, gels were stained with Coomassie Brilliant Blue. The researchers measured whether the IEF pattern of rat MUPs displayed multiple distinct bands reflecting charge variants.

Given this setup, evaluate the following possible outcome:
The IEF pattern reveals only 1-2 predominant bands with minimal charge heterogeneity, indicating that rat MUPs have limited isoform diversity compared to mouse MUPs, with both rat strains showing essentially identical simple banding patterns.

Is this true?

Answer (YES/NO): NO